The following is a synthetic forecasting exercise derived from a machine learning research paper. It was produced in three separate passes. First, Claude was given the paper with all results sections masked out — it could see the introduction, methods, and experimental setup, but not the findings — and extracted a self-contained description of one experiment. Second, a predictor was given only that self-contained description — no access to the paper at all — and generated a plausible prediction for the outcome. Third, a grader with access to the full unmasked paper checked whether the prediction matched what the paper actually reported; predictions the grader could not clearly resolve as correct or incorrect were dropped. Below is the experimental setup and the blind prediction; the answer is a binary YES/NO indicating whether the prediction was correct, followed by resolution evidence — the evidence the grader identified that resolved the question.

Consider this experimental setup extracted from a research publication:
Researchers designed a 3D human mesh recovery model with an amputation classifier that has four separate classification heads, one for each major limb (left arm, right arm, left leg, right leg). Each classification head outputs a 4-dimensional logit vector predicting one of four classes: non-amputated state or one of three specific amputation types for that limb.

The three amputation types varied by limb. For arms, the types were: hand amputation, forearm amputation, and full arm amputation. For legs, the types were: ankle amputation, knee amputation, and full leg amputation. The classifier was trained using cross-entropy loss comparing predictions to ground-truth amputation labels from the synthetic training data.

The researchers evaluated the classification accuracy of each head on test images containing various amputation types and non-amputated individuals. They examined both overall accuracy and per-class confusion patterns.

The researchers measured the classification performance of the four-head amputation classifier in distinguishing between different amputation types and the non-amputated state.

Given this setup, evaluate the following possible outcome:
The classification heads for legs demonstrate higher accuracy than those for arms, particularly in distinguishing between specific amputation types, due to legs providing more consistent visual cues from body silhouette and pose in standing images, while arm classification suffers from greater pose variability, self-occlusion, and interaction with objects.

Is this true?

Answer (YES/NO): NO